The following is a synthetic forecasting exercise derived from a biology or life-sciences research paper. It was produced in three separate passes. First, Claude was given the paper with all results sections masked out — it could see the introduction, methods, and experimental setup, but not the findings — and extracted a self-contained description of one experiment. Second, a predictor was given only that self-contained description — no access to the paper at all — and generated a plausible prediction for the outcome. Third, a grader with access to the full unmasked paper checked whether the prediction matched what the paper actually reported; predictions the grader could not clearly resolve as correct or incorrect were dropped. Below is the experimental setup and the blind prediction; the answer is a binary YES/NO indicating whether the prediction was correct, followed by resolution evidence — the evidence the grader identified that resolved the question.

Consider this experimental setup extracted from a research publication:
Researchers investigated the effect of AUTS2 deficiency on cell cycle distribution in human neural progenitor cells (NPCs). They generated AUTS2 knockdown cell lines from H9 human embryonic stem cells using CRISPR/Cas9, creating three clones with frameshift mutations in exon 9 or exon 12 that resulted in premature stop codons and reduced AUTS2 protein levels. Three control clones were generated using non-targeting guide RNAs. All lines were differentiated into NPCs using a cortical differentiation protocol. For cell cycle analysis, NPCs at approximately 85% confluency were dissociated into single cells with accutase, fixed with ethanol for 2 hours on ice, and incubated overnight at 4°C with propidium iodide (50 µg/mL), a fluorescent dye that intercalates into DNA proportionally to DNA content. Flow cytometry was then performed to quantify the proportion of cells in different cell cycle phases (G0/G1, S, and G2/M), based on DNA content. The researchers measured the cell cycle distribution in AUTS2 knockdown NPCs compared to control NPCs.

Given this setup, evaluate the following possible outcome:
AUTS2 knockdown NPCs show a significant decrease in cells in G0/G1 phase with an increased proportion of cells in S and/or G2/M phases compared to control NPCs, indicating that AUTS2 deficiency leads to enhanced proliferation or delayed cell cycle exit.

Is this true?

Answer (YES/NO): NO